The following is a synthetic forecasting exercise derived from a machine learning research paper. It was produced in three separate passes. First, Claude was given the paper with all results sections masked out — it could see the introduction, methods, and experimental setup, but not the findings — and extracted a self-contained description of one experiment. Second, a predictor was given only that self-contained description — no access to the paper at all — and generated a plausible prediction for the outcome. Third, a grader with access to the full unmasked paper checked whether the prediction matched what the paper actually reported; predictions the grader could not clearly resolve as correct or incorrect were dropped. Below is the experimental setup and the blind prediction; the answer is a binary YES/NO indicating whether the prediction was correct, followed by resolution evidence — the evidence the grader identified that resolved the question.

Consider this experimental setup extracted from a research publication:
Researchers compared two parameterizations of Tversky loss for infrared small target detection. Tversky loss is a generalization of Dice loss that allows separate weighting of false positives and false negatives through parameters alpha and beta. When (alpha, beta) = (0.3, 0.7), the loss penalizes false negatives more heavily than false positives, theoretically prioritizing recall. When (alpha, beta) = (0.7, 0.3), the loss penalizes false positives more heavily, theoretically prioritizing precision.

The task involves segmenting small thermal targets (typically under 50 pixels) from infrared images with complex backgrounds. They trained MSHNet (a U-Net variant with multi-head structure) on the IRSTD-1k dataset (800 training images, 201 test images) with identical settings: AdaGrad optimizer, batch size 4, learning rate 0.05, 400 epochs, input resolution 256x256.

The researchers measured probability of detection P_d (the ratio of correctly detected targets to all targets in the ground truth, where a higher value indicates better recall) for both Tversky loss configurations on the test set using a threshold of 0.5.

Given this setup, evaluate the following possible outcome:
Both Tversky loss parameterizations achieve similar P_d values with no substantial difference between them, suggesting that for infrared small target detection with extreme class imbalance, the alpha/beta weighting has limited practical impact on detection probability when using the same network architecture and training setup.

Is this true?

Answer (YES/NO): NO